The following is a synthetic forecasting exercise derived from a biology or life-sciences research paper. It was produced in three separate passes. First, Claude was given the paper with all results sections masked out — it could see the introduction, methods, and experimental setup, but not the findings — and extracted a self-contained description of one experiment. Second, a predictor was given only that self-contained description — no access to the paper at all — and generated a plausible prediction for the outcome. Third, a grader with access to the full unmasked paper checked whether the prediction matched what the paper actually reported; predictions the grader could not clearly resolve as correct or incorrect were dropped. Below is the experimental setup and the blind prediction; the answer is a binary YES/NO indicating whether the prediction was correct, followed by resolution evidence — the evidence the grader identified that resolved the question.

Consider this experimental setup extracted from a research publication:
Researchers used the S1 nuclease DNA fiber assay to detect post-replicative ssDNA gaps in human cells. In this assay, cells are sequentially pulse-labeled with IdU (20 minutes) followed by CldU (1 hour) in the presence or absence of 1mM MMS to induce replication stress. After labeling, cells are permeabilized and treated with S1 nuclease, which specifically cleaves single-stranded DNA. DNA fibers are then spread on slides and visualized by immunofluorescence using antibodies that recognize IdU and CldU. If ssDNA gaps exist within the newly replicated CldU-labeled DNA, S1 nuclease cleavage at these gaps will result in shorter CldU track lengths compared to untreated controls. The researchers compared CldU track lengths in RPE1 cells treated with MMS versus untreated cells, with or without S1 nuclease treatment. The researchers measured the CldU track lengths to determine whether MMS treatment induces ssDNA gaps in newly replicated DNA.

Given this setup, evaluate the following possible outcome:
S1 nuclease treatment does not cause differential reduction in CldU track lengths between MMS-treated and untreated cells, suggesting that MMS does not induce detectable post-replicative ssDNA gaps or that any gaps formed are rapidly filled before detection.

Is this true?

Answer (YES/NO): NO